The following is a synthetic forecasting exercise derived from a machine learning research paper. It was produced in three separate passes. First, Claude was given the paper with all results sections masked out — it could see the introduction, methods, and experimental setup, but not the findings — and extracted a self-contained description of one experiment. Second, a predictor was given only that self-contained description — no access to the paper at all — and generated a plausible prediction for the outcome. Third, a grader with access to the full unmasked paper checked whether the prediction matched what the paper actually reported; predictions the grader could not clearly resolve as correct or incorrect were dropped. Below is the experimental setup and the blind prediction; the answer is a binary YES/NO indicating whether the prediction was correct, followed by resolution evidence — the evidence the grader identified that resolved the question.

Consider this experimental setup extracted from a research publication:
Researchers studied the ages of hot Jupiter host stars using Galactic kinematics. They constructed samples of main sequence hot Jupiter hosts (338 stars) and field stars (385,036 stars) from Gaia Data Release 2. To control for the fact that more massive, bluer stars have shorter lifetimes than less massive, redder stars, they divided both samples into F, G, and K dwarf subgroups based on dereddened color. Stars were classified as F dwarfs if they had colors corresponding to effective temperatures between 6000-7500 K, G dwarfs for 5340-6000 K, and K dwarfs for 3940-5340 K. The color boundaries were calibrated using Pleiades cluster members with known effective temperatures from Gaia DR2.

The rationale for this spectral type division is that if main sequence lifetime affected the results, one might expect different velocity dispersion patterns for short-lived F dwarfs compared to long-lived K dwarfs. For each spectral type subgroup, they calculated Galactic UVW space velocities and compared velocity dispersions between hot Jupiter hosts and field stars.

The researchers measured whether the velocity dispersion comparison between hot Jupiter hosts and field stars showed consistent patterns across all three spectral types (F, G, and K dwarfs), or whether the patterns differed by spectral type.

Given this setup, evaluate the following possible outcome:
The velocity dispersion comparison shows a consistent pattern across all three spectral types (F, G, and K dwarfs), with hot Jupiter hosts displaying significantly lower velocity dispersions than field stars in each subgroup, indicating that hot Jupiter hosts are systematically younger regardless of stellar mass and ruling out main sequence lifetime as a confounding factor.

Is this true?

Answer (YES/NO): YES